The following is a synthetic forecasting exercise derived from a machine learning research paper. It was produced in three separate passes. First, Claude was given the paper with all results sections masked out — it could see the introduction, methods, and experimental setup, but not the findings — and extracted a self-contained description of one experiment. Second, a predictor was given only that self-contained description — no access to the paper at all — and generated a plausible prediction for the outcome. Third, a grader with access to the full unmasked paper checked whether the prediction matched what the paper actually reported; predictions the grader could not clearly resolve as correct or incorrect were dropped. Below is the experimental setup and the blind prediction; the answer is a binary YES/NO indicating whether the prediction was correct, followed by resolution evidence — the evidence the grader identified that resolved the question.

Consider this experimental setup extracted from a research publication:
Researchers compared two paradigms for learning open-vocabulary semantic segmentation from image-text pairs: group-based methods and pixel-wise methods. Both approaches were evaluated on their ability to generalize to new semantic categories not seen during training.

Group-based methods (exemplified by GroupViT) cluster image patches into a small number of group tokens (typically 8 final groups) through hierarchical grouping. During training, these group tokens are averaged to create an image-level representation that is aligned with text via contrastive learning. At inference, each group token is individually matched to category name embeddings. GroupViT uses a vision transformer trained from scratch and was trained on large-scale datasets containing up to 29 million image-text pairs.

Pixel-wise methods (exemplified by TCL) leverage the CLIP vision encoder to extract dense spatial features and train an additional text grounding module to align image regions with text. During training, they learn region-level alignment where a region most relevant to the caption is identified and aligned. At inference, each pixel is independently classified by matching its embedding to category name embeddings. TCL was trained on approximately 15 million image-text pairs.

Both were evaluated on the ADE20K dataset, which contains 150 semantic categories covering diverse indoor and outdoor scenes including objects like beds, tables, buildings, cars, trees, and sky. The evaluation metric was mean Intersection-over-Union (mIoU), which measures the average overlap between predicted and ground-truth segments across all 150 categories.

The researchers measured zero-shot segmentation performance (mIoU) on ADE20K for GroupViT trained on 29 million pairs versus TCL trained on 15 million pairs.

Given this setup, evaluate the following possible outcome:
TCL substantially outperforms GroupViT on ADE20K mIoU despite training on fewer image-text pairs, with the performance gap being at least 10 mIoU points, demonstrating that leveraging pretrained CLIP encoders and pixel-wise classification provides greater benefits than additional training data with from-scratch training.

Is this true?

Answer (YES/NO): NO